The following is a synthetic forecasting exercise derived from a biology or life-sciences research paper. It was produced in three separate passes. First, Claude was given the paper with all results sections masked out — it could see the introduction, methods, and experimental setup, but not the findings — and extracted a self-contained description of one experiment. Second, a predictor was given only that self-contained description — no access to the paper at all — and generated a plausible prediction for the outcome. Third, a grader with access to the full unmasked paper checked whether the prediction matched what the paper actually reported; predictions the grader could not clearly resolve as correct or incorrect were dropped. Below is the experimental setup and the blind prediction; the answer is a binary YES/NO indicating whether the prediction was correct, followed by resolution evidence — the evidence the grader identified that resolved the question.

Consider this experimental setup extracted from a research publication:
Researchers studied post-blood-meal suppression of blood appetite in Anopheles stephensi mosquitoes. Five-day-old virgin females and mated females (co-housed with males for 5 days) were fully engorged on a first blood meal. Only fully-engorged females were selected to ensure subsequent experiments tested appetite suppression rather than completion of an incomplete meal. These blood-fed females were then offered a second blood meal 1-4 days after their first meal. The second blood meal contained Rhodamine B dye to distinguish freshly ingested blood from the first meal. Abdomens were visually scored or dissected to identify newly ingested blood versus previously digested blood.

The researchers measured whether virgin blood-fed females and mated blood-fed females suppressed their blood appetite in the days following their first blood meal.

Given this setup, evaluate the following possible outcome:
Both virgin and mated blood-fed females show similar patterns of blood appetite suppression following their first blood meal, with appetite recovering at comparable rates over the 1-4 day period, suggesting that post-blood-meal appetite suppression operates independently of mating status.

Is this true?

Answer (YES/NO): NO